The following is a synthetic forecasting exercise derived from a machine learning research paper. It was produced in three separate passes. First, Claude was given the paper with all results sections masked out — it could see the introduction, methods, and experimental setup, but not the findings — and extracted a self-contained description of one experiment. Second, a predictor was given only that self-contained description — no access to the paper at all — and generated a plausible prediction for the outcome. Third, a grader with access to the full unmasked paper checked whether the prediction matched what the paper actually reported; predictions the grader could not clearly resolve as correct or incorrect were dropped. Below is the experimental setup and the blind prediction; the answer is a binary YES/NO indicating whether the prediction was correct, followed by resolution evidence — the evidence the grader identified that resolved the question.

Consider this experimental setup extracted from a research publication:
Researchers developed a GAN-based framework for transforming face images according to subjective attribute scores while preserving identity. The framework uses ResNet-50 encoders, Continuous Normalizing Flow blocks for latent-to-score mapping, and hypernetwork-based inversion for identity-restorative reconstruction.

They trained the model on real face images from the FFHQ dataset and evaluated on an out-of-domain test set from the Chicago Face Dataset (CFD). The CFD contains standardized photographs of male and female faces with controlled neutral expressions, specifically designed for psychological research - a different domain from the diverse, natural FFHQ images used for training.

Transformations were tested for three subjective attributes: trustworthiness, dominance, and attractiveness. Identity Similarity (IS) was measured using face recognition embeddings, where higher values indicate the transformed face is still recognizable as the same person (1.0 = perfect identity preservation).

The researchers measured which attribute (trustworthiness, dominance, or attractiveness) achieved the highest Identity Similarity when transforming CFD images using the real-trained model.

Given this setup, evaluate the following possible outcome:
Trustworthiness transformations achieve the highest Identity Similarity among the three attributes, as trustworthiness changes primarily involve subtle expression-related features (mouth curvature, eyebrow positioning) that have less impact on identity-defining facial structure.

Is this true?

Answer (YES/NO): NO